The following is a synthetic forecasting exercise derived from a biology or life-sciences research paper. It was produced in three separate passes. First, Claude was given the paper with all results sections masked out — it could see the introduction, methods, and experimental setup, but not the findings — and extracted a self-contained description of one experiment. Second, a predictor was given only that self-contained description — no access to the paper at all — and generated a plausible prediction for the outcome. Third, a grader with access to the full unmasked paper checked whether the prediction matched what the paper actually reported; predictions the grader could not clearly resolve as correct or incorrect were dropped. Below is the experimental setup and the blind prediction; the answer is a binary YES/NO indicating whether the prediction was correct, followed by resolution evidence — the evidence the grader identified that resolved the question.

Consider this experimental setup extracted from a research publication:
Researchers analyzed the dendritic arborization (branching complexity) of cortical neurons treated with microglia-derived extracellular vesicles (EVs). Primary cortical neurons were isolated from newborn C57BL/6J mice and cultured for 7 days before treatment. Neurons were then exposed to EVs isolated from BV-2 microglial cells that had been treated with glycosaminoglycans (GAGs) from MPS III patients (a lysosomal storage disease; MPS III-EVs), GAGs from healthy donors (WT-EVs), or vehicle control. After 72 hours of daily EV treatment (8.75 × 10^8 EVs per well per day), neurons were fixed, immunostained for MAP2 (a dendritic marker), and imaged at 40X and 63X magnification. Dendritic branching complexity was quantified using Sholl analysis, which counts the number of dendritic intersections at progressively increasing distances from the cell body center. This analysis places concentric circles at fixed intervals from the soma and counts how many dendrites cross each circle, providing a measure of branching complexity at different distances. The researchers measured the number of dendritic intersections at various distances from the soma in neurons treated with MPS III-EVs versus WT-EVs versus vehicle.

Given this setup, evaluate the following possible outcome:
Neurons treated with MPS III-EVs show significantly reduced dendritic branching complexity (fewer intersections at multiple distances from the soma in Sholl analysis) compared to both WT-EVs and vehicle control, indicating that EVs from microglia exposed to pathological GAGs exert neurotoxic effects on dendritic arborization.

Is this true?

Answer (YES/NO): NO